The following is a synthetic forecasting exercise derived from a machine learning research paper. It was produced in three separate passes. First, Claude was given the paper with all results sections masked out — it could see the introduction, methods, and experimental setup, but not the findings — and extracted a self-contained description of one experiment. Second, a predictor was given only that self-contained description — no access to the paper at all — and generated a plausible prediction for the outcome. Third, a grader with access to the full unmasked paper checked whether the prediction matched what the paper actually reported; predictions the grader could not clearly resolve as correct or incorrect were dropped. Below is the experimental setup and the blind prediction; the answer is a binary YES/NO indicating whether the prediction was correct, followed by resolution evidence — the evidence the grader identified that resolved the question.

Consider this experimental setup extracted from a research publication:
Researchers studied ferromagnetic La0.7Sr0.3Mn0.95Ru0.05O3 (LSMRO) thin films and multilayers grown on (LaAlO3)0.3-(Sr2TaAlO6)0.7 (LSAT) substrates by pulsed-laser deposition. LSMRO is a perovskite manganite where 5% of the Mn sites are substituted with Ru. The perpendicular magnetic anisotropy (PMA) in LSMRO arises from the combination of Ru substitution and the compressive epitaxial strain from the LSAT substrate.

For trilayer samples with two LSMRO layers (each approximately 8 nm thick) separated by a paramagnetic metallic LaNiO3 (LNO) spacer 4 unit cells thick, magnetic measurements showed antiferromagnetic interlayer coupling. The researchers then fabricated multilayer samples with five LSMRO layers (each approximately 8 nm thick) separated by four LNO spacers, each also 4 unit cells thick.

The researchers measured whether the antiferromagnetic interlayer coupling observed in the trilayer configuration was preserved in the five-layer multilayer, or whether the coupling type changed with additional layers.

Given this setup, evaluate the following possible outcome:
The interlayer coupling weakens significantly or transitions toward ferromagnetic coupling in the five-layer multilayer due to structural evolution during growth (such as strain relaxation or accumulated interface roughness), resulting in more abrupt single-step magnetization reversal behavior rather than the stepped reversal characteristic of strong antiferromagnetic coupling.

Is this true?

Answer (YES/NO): NO